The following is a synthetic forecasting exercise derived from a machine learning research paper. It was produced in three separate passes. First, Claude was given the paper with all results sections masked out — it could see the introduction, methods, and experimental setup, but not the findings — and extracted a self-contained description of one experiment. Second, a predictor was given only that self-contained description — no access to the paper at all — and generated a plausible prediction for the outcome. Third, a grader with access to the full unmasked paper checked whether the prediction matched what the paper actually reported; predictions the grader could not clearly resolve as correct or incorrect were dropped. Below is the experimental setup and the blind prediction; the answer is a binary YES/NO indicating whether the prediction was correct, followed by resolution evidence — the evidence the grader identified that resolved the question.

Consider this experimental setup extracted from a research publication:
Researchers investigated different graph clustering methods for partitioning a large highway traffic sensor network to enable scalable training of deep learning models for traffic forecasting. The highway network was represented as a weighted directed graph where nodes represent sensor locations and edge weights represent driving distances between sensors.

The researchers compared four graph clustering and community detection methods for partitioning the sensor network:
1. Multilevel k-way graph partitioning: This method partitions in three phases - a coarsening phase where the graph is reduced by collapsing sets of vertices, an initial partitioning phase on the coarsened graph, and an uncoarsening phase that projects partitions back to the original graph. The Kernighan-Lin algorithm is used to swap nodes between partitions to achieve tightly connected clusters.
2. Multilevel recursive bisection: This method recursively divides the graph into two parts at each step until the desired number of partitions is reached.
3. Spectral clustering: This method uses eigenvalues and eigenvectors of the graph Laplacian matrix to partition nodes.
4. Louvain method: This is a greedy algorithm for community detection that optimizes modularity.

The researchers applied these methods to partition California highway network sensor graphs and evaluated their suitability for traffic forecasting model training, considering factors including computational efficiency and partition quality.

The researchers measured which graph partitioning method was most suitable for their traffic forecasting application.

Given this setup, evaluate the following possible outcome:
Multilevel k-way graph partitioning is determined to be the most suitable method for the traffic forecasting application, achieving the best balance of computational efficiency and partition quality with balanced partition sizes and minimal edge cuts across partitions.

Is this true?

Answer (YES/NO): NO